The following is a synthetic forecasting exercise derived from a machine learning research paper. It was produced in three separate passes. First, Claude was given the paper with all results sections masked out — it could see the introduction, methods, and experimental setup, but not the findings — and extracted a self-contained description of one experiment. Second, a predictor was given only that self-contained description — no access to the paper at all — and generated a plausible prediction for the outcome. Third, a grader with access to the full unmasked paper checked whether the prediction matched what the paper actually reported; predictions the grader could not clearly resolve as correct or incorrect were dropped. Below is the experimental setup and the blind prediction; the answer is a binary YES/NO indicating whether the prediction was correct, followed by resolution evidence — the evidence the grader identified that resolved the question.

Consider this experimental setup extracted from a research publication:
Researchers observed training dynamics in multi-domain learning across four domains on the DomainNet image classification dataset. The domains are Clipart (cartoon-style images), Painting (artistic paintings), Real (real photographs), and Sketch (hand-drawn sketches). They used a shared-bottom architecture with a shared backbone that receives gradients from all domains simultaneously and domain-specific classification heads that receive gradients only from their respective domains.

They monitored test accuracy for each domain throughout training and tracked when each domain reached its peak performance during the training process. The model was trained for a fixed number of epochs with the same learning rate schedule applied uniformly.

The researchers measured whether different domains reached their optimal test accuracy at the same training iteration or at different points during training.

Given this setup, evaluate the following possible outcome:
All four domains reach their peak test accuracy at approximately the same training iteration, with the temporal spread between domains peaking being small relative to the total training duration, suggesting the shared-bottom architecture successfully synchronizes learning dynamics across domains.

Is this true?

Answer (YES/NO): NO